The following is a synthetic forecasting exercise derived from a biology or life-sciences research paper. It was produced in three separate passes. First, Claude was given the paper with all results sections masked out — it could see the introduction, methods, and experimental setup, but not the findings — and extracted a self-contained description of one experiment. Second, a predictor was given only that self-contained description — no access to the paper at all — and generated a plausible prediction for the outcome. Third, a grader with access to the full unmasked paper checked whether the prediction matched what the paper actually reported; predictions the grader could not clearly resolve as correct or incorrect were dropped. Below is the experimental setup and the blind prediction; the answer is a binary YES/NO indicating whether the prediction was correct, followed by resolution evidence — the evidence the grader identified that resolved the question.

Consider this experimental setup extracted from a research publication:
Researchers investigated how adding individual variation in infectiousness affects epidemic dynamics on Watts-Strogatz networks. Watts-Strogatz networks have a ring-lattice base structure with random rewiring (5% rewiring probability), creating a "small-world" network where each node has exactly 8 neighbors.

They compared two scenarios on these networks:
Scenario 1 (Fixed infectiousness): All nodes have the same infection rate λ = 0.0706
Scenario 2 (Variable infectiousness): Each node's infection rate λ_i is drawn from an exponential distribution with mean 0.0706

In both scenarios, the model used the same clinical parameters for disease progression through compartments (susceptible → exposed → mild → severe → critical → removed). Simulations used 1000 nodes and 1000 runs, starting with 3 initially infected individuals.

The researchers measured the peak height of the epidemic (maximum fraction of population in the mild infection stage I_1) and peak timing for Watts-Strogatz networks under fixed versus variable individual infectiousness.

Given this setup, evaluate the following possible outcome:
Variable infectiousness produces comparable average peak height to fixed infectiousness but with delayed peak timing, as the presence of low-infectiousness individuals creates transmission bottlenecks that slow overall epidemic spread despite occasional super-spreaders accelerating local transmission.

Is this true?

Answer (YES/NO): NO